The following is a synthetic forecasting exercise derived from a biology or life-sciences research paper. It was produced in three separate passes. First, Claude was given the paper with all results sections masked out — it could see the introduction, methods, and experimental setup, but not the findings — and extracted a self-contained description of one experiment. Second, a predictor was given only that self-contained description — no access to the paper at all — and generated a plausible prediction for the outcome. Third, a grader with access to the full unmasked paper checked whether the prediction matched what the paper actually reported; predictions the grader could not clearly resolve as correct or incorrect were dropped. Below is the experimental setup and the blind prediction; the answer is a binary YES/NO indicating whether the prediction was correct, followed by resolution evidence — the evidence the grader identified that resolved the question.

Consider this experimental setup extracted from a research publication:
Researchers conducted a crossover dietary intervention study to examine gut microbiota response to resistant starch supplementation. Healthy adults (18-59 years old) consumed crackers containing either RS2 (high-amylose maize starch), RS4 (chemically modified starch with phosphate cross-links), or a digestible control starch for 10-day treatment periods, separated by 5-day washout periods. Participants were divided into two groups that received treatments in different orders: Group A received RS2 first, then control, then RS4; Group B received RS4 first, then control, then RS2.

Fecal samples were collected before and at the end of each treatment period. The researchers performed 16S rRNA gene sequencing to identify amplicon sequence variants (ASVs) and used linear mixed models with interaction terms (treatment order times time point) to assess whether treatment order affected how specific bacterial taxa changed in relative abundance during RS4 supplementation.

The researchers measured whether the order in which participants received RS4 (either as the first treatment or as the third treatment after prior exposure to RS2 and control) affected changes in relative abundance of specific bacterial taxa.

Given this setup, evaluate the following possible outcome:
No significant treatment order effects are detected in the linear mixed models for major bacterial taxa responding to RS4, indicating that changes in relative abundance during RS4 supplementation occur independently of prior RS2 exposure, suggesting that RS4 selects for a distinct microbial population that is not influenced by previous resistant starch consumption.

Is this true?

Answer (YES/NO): YES